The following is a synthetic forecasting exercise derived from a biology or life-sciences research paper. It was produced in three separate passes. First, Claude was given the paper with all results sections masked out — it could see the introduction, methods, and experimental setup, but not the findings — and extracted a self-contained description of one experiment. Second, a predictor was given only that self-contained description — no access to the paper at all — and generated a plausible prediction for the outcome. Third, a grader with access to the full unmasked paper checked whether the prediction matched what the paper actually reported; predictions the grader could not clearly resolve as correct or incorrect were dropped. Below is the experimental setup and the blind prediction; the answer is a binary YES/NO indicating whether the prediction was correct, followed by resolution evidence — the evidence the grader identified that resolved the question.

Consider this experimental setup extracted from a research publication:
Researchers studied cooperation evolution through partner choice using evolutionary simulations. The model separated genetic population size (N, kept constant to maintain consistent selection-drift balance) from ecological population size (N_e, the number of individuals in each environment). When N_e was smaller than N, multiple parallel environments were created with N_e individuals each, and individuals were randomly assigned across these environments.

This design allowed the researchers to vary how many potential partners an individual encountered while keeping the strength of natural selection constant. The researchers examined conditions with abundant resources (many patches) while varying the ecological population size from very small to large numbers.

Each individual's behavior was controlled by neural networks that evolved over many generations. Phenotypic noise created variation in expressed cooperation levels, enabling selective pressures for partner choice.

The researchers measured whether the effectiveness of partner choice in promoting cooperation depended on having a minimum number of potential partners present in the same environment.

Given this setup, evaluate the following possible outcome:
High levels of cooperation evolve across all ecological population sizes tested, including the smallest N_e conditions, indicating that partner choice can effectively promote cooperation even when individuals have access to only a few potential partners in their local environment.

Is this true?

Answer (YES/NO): NO